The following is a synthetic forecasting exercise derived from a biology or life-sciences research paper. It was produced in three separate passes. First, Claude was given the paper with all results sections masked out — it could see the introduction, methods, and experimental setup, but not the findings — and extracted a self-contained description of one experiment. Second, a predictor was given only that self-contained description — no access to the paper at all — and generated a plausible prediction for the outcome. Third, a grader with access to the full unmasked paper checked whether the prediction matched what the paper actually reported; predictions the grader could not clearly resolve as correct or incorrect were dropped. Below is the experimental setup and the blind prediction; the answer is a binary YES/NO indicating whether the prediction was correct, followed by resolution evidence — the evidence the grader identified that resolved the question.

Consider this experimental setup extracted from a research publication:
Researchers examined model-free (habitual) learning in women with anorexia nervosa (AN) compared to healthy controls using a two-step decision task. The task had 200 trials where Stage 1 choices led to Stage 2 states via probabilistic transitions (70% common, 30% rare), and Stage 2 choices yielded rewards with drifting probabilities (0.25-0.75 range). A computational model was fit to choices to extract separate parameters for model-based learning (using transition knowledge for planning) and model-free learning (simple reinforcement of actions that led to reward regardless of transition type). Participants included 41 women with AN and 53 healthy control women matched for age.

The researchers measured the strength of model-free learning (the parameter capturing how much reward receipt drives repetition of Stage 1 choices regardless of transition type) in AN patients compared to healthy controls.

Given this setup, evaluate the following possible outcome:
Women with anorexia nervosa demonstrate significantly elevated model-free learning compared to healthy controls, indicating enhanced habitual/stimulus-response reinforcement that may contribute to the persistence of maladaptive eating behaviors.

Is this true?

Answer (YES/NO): NO